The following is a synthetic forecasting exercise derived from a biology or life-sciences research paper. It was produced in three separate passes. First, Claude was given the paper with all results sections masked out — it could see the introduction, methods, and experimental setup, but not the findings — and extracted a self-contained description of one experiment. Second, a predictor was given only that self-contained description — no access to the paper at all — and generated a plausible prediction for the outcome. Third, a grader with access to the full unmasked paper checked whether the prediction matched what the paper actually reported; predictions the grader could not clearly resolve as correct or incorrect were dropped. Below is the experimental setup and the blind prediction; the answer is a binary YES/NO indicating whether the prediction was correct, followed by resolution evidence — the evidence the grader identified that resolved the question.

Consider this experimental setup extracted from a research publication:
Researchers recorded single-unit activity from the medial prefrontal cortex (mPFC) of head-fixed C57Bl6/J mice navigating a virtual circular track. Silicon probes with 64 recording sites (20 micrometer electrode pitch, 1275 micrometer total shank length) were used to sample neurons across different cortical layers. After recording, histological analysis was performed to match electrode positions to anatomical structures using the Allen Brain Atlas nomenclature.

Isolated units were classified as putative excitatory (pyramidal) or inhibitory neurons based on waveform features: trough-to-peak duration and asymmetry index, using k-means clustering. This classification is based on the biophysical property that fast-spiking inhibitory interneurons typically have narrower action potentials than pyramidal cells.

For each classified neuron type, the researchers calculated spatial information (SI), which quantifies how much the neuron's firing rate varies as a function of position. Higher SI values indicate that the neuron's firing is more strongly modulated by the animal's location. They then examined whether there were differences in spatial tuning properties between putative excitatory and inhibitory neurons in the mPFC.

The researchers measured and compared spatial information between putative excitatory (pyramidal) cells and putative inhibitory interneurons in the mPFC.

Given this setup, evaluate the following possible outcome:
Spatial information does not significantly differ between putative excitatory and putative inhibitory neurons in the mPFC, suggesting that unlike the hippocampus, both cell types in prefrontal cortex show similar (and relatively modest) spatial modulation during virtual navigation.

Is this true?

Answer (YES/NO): NO